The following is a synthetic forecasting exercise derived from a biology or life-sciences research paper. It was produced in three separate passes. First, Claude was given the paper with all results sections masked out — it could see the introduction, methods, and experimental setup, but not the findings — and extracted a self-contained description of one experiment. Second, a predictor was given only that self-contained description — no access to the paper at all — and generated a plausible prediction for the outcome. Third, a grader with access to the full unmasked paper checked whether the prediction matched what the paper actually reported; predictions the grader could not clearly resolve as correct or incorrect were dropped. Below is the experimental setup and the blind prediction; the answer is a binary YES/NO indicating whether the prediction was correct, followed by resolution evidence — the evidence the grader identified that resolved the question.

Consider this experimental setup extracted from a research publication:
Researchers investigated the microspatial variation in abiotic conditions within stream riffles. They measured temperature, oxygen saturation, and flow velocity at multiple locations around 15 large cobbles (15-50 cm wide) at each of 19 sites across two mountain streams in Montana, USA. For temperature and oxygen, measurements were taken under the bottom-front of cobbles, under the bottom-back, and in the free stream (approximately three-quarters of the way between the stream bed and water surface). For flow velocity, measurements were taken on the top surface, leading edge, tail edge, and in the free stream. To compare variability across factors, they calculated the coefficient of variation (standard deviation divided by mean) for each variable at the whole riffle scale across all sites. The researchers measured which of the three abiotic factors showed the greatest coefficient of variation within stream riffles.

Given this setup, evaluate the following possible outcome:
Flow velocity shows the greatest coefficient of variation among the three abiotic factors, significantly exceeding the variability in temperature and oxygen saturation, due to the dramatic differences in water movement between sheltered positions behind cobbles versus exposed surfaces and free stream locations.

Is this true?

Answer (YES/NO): YES